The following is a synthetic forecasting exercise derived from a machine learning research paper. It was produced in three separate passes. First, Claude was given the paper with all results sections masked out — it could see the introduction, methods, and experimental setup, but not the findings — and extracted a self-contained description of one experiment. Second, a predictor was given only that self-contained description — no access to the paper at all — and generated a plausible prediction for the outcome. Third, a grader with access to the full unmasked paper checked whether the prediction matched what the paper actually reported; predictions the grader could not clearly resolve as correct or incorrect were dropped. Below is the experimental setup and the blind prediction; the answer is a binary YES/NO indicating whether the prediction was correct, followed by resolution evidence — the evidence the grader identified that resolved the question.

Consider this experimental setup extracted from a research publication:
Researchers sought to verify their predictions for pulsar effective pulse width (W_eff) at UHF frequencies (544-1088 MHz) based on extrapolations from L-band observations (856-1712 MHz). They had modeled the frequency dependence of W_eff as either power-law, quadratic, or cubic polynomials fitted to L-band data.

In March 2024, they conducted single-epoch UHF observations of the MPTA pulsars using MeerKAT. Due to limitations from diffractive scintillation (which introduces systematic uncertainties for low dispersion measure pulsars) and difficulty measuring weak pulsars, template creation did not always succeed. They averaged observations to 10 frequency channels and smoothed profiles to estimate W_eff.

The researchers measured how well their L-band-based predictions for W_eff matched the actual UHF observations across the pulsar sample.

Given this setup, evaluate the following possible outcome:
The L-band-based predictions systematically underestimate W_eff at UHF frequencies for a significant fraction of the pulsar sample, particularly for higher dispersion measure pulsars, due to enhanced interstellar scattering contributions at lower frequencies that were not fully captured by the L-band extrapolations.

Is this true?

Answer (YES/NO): NO